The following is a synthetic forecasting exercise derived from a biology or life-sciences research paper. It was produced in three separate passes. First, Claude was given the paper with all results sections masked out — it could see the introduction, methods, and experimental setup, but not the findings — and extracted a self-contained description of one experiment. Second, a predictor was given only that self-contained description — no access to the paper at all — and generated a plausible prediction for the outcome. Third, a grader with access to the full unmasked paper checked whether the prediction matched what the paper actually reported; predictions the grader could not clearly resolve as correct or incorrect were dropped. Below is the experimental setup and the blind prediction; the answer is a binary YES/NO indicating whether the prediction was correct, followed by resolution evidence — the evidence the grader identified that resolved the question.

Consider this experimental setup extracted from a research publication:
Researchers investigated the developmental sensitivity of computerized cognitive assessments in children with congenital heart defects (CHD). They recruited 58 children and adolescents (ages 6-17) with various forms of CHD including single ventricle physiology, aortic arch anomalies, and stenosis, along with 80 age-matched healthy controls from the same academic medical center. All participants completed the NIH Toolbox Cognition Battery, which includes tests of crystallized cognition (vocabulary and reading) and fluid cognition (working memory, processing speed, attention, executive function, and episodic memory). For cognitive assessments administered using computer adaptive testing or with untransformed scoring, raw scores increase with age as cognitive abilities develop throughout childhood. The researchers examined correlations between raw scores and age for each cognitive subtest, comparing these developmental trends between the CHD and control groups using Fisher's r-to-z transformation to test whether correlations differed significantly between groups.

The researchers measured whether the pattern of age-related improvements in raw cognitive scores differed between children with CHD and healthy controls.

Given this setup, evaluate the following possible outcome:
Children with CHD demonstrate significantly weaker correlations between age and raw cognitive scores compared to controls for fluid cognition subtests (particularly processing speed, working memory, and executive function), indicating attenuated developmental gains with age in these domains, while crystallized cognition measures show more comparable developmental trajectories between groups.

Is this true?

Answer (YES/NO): NO